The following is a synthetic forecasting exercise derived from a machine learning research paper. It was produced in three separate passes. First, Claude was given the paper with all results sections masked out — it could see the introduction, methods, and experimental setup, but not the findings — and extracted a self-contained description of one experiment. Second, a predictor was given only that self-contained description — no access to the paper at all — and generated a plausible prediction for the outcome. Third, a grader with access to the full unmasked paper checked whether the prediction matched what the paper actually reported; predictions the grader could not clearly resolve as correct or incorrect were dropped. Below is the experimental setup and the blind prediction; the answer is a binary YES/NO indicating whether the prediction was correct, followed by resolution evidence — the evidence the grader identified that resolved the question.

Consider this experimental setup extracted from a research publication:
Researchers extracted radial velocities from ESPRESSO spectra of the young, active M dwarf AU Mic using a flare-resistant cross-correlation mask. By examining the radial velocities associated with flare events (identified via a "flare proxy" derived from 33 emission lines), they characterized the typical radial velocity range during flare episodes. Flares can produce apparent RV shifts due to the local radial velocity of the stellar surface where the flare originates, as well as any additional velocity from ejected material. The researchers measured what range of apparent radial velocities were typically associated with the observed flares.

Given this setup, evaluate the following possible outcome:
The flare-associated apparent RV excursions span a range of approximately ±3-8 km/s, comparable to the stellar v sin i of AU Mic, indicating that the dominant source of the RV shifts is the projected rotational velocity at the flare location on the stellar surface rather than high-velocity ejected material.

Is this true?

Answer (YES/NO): YES